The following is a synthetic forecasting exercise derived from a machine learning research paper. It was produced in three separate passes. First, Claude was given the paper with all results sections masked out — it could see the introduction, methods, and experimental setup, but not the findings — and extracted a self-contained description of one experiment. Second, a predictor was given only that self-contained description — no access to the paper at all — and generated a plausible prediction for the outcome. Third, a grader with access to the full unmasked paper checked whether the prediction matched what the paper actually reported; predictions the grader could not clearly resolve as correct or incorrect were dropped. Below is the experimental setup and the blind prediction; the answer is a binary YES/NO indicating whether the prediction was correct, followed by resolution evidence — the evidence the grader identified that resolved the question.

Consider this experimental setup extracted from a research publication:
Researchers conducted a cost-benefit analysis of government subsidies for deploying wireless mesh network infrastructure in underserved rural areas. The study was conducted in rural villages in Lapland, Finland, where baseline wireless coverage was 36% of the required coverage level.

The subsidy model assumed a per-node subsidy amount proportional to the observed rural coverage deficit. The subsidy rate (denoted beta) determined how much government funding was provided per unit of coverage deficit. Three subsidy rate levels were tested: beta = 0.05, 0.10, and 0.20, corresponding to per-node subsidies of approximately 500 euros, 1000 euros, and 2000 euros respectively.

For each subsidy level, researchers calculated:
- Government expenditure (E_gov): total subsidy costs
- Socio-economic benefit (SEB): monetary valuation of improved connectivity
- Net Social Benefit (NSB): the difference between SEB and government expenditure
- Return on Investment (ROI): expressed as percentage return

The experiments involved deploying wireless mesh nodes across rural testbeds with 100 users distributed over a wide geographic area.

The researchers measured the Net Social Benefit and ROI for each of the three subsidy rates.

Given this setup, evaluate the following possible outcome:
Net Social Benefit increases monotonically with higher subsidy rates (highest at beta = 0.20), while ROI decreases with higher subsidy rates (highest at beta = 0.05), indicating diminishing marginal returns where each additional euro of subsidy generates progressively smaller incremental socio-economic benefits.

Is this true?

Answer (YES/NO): NO